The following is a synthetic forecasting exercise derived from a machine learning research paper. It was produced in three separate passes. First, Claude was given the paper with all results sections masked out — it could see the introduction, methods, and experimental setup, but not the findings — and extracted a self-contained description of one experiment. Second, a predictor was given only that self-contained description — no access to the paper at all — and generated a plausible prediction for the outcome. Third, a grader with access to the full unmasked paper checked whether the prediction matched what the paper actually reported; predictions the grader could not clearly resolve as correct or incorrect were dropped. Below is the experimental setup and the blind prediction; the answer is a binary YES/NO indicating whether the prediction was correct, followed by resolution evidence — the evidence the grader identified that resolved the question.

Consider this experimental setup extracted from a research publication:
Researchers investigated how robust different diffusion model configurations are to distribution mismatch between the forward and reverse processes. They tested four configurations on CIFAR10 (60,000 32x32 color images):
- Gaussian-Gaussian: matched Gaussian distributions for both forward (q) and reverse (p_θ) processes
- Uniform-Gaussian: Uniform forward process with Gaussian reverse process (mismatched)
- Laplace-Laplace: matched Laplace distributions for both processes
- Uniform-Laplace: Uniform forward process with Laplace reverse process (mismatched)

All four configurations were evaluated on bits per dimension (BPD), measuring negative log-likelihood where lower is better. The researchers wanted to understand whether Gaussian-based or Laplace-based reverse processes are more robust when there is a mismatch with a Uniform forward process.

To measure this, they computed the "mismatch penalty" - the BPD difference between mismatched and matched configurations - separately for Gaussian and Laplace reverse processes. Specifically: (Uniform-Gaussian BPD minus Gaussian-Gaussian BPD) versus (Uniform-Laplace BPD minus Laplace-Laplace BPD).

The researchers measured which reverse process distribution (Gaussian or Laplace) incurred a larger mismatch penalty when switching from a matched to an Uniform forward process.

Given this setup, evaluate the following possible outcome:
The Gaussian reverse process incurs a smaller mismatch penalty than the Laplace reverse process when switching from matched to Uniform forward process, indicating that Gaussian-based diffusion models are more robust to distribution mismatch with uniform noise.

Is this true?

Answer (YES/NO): NO